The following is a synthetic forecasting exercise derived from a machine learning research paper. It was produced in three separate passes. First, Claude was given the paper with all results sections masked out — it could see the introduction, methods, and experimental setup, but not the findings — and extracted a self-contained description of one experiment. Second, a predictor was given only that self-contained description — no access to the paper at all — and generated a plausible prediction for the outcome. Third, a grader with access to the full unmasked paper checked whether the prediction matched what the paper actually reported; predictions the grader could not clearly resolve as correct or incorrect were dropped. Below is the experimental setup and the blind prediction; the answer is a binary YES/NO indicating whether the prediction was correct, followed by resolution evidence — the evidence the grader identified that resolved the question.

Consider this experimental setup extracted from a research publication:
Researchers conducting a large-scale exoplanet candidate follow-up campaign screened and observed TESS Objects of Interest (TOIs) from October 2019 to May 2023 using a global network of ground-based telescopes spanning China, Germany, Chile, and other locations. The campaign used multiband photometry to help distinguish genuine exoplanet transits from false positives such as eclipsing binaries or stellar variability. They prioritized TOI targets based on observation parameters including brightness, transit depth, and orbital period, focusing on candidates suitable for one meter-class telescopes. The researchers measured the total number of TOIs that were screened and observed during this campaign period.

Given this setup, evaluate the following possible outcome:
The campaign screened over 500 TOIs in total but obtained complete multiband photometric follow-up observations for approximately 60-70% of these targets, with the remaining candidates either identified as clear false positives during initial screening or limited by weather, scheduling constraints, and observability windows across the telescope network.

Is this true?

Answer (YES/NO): NO